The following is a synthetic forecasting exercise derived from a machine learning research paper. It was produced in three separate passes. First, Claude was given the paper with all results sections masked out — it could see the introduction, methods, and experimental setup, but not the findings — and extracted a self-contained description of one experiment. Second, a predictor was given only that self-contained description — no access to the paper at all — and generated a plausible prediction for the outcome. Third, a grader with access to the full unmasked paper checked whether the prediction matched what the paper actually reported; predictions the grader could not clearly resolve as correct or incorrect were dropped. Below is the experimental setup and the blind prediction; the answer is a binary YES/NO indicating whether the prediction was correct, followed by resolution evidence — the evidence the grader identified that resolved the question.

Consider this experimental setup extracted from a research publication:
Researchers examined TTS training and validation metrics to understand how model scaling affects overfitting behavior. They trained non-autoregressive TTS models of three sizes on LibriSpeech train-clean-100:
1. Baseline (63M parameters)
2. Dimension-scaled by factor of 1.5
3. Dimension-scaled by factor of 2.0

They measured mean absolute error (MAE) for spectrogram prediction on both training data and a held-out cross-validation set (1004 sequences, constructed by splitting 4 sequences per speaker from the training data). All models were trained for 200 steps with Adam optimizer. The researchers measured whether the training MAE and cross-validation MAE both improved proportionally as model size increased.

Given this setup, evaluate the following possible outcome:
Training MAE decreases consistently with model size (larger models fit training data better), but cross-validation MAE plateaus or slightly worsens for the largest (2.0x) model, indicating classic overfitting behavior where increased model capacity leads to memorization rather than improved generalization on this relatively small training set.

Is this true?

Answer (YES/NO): NO